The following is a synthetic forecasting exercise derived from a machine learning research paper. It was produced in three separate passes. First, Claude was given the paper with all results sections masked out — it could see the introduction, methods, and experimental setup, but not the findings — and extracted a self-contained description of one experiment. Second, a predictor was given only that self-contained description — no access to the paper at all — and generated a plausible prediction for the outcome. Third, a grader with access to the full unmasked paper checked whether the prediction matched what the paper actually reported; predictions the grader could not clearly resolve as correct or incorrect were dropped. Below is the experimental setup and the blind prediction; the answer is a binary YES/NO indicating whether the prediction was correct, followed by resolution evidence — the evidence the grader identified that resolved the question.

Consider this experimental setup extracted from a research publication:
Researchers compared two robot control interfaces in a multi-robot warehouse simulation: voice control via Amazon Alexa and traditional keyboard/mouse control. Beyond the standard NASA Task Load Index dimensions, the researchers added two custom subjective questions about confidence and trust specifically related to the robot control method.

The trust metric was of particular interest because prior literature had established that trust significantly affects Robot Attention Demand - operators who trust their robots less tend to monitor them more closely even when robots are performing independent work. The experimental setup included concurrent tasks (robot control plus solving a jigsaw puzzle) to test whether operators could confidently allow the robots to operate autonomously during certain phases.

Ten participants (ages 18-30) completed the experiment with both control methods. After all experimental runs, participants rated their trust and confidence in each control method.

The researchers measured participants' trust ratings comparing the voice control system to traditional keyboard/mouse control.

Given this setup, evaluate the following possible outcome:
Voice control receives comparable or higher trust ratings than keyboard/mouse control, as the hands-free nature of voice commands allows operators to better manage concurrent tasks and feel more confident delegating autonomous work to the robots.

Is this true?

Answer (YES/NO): NO